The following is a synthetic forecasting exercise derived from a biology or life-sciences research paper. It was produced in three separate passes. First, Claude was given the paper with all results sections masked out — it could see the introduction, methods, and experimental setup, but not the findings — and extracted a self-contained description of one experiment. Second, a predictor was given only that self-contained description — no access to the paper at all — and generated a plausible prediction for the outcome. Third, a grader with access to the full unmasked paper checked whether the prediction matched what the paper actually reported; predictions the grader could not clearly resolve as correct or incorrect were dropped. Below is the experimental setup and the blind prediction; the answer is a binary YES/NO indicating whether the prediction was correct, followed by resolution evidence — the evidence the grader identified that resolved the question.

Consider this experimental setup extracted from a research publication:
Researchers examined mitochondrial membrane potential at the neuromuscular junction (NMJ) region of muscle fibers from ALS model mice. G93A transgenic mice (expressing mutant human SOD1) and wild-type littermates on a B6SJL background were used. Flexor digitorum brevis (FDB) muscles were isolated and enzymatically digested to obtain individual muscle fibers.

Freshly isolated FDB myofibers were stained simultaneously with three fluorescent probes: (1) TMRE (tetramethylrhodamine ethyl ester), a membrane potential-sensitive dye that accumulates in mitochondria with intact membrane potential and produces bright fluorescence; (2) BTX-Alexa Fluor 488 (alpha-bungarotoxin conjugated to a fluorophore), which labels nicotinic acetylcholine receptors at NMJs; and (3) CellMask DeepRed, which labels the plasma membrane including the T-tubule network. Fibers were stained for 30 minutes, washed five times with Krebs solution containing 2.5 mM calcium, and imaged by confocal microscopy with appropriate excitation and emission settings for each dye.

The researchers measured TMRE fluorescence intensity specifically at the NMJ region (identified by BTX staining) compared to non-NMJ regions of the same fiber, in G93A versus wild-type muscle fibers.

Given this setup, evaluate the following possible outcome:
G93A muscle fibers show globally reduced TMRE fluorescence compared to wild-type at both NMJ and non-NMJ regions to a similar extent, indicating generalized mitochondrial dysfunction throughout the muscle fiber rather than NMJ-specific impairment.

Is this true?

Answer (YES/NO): NO